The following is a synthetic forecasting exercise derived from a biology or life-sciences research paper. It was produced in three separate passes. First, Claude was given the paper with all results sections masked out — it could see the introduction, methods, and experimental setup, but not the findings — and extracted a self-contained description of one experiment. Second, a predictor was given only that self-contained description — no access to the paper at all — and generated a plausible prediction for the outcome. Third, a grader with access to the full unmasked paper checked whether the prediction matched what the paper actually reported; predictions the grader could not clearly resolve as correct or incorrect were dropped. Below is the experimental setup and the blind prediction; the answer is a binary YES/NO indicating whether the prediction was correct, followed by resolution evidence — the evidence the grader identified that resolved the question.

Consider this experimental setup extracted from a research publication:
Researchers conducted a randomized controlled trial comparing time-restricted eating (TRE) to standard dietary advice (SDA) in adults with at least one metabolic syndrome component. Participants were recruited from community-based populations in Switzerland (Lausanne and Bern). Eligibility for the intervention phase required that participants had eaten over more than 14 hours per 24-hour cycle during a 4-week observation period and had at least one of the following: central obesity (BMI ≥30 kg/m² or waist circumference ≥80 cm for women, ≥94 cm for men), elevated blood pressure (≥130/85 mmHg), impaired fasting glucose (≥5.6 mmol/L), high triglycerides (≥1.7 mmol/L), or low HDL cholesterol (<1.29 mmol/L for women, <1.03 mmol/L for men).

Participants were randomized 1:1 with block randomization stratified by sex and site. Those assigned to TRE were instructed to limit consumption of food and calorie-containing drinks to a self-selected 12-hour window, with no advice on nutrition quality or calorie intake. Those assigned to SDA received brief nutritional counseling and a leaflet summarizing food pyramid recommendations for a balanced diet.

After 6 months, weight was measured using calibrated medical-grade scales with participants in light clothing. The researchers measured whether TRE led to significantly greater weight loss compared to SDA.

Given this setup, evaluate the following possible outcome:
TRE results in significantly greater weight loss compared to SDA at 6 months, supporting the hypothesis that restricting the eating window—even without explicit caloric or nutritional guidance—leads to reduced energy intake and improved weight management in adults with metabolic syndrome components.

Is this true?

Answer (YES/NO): NO